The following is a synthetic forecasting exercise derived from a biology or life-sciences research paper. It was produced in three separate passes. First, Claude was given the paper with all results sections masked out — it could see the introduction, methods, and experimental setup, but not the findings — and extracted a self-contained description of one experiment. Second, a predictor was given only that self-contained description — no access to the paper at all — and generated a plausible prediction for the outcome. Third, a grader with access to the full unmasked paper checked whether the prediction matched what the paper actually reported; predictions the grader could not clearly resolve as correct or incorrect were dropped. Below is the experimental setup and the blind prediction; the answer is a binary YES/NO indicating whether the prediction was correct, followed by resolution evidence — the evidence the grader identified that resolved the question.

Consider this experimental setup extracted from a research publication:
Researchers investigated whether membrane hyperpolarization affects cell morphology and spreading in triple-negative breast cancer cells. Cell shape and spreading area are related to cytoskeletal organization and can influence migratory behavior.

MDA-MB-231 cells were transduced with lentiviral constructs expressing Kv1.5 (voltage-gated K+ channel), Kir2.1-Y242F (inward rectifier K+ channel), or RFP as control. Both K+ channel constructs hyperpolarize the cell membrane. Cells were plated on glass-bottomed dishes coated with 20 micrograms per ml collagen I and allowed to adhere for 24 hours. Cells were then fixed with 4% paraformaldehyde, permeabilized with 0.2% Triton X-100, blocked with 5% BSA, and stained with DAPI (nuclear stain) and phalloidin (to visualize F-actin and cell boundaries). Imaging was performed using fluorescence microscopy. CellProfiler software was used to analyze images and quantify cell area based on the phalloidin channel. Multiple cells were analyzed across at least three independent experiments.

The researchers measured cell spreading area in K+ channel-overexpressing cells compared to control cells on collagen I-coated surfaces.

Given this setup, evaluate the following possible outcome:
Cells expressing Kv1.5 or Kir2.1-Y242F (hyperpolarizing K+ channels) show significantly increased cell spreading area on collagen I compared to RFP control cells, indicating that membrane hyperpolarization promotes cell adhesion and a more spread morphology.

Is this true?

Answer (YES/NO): YES